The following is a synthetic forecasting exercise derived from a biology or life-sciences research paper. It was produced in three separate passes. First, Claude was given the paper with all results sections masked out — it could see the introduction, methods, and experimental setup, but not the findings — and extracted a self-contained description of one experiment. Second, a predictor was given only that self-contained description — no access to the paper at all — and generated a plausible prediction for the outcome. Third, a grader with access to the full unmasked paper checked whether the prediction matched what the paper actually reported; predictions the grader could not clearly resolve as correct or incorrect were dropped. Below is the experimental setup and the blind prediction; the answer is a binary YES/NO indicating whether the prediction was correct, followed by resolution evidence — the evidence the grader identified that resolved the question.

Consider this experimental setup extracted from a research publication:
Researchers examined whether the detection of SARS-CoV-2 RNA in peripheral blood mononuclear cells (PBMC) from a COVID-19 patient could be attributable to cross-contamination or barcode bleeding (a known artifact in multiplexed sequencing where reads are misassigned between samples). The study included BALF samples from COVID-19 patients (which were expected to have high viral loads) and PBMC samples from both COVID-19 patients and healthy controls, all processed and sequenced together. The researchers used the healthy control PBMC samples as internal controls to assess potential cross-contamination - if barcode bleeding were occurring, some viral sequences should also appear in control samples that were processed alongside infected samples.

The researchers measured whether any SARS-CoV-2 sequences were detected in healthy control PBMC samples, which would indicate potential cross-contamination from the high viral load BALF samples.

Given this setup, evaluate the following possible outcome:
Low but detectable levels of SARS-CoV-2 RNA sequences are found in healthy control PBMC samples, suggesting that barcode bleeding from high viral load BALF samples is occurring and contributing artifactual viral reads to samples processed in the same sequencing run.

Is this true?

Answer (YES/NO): NO